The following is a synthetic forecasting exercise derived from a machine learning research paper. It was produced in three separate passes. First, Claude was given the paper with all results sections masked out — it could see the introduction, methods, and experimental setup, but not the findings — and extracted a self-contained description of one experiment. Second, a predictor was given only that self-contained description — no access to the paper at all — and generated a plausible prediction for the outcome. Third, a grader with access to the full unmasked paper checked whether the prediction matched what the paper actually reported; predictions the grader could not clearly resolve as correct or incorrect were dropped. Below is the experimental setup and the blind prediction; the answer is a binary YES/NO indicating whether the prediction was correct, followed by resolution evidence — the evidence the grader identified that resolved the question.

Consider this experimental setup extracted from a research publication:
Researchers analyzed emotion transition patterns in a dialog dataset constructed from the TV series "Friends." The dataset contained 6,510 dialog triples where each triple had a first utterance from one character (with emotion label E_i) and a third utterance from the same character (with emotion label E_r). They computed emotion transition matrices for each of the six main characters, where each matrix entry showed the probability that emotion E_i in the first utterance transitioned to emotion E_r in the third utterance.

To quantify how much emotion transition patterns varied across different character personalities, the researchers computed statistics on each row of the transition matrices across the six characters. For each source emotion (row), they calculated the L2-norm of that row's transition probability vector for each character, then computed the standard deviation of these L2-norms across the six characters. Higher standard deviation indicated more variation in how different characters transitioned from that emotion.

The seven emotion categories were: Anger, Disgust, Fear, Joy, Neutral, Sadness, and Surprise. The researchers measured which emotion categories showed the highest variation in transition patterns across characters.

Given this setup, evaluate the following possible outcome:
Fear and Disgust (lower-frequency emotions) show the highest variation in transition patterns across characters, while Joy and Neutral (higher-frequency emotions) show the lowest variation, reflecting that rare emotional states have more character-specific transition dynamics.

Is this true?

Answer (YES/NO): NO